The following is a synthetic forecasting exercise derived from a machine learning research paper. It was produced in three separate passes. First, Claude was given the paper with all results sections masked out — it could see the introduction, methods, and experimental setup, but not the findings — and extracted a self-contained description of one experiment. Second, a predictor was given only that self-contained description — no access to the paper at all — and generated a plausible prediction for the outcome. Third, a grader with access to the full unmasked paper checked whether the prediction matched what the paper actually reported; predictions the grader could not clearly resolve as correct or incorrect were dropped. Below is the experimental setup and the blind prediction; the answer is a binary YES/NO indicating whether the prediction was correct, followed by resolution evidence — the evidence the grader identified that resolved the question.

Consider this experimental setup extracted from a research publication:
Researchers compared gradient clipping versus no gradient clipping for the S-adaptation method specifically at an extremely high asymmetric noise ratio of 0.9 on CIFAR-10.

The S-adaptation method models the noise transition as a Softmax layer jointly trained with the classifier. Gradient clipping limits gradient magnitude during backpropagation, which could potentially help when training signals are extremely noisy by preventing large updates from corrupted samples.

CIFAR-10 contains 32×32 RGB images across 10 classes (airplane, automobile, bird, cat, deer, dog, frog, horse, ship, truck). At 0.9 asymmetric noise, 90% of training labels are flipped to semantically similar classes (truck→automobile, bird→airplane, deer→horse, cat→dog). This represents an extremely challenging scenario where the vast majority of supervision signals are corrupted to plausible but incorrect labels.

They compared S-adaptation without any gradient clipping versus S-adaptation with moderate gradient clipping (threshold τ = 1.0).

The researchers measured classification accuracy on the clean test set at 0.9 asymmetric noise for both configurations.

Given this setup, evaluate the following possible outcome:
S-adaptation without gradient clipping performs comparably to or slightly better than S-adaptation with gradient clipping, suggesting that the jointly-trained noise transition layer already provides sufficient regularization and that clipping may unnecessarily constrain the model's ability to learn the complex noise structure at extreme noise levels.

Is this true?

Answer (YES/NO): YES